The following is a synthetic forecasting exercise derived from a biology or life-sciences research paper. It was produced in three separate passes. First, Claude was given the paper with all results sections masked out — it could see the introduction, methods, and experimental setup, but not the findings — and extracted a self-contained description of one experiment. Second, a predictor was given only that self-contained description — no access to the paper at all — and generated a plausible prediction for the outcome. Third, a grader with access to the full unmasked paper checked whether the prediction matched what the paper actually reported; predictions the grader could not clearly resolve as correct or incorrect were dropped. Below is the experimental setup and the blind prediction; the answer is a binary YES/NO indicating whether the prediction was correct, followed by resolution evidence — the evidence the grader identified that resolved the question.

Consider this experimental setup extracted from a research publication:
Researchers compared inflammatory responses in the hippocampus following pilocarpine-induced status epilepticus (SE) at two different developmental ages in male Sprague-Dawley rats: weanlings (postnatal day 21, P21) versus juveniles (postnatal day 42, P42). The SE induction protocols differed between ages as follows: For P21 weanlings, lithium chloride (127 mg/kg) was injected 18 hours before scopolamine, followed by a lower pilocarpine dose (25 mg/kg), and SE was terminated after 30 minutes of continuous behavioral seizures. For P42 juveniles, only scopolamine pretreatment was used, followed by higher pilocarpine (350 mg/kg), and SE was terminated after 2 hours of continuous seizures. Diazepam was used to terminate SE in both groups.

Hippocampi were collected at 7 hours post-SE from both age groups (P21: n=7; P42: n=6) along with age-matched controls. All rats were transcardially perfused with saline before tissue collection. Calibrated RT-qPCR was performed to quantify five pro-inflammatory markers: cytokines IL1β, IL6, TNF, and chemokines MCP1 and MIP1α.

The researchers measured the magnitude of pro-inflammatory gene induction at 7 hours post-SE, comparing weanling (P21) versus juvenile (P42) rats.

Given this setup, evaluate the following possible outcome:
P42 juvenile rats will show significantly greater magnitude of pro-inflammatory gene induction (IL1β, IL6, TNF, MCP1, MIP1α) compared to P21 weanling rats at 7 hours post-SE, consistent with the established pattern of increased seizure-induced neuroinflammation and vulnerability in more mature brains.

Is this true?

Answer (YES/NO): YES